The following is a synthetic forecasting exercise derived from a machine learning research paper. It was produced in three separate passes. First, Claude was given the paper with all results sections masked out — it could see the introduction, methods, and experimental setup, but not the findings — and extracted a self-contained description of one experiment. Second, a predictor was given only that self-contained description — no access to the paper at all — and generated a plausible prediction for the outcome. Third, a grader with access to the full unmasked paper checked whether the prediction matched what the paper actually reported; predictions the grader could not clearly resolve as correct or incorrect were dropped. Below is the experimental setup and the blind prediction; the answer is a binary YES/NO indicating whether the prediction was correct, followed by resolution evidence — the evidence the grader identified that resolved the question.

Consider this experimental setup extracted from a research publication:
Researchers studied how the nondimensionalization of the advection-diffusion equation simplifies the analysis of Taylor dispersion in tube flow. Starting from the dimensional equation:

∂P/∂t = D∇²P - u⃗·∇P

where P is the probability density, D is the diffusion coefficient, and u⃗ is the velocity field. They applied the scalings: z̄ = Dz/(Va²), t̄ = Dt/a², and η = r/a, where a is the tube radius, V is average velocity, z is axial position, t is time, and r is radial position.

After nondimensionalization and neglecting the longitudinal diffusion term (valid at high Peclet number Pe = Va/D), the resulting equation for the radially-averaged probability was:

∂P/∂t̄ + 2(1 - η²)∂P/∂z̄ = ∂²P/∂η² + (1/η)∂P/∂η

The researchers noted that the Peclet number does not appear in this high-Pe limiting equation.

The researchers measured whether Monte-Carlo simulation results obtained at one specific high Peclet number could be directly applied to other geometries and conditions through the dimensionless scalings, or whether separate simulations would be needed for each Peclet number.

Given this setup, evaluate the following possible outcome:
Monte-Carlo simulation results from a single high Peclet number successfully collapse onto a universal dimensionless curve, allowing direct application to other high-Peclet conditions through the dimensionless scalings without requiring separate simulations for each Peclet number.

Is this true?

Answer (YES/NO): YES